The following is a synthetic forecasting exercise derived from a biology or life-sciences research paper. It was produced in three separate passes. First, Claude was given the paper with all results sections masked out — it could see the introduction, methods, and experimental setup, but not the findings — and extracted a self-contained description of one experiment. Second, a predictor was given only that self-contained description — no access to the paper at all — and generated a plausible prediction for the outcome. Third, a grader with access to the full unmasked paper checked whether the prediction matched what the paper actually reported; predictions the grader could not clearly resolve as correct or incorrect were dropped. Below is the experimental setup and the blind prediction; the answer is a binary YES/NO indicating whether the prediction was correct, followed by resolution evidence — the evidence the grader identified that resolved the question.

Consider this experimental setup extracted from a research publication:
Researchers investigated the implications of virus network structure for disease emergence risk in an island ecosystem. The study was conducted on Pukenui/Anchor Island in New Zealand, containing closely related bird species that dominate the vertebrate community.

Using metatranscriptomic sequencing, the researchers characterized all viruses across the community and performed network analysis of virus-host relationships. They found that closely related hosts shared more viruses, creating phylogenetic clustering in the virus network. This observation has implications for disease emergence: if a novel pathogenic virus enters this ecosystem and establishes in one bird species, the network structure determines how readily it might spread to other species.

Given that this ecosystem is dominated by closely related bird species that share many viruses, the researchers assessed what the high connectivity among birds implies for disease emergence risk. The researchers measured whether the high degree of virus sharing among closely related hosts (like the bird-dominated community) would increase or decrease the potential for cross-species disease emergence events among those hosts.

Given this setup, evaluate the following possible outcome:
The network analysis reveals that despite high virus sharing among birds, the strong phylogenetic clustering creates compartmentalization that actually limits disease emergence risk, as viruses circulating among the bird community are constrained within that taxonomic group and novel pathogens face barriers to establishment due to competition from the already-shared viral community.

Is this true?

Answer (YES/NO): NO